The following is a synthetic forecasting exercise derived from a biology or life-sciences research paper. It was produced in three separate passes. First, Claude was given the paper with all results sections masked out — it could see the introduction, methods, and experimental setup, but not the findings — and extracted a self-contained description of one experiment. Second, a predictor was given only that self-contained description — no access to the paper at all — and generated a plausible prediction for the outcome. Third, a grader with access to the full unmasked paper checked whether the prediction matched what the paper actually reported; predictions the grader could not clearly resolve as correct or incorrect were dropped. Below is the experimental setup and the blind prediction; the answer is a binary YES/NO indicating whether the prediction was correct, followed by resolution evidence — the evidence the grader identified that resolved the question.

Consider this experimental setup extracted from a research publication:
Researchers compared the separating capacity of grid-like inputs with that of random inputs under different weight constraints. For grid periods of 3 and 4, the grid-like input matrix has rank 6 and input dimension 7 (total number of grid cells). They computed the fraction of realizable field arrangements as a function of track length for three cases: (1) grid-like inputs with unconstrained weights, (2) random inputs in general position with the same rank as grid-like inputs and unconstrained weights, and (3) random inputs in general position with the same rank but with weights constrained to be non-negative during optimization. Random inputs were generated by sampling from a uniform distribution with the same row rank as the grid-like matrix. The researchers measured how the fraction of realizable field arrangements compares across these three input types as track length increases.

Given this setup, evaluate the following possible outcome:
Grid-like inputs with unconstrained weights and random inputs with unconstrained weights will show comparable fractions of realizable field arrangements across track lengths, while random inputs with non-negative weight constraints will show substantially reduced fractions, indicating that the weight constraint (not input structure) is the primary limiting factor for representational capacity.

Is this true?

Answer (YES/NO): NO